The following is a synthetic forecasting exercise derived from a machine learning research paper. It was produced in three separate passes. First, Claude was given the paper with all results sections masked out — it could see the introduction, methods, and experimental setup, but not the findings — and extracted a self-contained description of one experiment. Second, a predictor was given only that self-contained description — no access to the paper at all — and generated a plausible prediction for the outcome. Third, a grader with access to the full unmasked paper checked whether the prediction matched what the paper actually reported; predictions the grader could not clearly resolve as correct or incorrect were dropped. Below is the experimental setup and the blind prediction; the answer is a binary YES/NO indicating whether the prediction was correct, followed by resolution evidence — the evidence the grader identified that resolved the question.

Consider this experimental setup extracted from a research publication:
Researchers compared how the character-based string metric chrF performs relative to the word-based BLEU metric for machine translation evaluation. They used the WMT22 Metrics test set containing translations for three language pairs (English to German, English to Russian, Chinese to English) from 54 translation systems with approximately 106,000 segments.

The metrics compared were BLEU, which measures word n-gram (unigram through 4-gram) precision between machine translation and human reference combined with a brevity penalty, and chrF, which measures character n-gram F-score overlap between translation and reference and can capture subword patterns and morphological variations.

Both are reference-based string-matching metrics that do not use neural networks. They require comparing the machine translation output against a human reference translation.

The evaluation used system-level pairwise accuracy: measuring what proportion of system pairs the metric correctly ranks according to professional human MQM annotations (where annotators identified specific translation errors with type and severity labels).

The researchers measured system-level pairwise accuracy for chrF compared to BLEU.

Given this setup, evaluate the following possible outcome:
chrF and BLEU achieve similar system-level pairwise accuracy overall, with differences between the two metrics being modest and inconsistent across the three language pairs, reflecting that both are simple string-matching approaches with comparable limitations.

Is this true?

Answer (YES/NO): NO